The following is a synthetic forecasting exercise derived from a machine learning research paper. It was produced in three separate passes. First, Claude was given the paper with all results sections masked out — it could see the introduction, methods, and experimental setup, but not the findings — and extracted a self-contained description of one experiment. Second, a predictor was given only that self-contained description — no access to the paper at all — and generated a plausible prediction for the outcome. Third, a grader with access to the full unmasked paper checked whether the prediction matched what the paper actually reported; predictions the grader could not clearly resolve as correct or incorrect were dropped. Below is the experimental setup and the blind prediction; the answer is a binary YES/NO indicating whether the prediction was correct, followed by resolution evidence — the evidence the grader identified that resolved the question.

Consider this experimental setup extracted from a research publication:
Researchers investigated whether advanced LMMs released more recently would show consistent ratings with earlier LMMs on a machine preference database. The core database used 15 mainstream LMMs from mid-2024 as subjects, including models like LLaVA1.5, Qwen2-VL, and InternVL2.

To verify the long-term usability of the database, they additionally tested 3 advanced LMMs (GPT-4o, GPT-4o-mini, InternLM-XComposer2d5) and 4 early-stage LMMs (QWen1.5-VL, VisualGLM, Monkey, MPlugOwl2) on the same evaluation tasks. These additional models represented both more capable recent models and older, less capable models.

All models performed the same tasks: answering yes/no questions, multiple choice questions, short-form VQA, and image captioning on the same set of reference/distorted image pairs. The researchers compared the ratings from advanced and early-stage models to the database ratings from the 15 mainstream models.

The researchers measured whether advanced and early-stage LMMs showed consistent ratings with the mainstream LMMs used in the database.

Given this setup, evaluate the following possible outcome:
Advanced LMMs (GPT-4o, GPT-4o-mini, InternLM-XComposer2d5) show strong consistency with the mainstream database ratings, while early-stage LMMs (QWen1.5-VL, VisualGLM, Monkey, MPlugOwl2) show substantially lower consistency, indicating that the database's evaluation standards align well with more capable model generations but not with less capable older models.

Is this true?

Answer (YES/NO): NO